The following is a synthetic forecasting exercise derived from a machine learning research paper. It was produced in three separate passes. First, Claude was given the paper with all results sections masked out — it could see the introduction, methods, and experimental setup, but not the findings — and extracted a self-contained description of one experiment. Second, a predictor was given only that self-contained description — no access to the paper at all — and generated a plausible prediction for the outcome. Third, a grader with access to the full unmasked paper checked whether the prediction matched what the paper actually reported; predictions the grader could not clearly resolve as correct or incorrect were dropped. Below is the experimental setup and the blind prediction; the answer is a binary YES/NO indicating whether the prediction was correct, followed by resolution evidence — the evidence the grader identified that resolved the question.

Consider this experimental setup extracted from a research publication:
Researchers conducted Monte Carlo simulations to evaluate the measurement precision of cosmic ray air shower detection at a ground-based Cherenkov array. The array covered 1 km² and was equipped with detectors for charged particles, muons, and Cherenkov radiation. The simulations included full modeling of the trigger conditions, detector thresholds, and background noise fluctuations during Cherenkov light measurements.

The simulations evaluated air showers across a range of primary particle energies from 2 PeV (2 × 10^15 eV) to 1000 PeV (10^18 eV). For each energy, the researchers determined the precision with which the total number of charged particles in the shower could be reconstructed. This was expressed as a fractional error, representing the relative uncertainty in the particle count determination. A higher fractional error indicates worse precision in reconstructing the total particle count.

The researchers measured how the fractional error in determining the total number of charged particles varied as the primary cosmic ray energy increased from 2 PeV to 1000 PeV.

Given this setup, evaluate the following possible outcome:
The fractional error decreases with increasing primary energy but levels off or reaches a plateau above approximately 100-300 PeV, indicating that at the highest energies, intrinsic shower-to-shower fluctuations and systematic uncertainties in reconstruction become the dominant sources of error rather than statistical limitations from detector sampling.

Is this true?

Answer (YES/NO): NO